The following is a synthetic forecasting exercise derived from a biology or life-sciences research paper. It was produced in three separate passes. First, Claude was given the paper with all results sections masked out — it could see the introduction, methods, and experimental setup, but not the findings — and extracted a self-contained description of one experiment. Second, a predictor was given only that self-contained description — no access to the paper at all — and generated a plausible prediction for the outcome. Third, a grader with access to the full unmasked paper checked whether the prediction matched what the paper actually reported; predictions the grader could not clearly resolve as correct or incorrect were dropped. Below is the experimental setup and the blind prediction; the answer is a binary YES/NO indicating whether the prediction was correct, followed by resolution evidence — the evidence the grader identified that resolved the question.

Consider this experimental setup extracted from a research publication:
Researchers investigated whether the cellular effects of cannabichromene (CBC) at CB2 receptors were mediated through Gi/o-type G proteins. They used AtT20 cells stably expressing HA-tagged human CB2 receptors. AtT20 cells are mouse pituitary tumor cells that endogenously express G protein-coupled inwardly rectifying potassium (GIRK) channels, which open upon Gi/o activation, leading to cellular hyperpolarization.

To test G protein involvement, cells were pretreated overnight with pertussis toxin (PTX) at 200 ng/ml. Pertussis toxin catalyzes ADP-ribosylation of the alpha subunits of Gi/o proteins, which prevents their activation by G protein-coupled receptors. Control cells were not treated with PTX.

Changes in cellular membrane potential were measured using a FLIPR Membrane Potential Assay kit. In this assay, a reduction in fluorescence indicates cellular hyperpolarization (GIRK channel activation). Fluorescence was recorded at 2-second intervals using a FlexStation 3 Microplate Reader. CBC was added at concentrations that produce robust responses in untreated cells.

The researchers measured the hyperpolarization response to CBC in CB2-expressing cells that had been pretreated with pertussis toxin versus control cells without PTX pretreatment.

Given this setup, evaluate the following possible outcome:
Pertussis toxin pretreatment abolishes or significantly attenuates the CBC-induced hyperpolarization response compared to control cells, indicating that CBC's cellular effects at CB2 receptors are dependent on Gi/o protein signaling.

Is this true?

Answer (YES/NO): YES